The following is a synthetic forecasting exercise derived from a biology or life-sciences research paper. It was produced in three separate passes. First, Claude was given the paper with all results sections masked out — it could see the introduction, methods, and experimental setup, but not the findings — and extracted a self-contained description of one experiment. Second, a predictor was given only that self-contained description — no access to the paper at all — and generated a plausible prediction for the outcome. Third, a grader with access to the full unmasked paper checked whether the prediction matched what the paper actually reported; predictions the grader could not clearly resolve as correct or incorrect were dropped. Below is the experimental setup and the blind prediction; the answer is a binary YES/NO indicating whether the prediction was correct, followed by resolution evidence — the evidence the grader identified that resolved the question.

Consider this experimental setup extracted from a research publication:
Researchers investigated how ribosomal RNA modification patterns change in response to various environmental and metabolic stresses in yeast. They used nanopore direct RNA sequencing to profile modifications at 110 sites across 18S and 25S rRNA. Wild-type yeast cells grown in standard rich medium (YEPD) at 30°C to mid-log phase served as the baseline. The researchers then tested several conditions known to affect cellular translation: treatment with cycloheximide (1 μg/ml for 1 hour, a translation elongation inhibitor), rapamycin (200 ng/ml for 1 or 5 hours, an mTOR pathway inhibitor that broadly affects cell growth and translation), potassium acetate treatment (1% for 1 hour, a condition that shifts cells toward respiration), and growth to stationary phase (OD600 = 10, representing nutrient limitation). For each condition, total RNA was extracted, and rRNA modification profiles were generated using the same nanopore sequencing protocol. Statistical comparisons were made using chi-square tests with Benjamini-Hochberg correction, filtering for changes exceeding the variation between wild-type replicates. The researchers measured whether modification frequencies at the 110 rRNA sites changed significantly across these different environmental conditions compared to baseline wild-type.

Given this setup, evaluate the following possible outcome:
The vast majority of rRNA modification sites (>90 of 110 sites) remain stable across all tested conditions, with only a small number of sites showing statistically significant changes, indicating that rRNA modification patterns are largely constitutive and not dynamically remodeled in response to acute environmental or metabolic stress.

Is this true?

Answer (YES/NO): YES